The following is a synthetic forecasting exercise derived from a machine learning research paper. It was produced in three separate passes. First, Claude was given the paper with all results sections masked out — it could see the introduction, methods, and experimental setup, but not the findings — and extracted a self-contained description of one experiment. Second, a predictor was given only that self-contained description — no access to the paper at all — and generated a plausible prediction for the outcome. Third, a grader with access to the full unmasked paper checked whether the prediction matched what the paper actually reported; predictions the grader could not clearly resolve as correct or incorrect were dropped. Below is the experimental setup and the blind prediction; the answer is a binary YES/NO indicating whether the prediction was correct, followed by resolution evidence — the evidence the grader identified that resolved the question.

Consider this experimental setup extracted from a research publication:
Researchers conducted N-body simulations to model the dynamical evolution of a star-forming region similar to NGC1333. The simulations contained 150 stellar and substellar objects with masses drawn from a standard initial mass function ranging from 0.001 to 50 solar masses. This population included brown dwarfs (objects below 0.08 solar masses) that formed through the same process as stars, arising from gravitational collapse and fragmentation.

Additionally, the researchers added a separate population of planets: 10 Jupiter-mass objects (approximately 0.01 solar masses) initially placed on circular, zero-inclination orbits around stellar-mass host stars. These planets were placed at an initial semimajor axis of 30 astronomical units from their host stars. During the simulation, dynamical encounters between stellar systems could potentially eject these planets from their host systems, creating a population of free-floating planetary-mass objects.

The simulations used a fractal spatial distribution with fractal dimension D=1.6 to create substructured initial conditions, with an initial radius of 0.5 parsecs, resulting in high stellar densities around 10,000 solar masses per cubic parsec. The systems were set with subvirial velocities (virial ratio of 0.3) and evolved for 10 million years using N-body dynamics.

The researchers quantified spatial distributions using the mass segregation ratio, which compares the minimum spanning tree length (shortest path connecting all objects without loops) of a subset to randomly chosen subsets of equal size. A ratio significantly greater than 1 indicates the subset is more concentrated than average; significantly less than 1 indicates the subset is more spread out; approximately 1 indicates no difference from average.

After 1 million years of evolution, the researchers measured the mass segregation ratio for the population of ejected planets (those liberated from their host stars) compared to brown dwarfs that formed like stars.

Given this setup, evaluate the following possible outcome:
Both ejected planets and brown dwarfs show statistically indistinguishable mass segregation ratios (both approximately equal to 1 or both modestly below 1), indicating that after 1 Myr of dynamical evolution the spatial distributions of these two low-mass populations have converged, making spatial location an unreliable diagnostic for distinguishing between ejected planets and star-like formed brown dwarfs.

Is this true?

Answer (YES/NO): NO